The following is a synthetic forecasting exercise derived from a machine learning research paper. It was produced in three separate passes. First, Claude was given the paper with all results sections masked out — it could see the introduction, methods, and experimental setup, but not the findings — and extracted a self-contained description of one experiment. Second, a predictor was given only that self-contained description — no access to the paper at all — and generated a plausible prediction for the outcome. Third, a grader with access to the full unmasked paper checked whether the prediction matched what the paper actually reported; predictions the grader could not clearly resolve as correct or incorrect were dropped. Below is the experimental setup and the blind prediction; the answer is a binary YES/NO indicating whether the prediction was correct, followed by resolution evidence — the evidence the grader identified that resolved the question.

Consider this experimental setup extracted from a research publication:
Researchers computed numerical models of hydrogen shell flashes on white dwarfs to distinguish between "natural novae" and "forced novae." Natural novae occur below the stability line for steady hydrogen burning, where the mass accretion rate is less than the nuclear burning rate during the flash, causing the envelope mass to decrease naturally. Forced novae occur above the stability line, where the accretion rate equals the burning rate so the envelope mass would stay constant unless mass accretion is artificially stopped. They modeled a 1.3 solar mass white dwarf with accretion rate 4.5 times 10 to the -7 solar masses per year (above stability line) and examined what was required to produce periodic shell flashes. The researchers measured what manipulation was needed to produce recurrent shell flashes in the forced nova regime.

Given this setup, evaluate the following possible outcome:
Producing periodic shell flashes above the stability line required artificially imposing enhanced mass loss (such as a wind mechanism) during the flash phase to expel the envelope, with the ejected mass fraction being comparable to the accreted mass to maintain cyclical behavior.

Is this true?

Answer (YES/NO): NO